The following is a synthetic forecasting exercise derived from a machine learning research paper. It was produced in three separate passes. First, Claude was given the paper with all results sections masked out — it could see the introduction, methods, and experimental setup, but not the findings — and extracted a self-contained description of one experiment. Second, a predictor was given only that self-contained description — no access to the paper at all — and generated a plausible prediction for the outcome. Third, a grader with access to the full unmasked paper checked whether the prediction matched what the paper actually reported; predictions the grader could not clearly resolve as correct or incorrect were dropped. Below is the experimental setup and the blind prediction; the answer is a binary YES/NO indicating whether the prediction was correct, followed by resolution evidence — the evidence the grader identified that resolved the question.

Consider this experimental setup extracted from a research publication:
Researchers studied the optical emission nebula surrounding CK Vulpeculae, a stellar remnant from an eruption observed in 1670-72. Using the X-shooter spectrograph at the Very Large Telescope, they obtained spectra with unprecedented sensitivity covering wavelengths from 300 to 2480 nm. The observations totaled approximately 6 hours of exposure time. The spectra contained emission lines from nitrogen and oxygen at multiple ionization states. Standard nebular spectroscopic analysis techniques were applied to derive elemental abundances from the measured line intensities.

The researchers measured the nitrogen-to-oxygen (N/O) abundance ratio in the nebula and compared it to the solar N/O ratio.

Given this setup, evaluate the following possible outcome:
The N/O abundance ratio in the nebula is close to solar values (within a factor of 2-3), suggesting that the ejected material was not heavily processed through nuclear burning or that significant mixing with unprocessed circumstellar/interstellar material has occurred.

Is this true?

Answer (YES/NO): NO